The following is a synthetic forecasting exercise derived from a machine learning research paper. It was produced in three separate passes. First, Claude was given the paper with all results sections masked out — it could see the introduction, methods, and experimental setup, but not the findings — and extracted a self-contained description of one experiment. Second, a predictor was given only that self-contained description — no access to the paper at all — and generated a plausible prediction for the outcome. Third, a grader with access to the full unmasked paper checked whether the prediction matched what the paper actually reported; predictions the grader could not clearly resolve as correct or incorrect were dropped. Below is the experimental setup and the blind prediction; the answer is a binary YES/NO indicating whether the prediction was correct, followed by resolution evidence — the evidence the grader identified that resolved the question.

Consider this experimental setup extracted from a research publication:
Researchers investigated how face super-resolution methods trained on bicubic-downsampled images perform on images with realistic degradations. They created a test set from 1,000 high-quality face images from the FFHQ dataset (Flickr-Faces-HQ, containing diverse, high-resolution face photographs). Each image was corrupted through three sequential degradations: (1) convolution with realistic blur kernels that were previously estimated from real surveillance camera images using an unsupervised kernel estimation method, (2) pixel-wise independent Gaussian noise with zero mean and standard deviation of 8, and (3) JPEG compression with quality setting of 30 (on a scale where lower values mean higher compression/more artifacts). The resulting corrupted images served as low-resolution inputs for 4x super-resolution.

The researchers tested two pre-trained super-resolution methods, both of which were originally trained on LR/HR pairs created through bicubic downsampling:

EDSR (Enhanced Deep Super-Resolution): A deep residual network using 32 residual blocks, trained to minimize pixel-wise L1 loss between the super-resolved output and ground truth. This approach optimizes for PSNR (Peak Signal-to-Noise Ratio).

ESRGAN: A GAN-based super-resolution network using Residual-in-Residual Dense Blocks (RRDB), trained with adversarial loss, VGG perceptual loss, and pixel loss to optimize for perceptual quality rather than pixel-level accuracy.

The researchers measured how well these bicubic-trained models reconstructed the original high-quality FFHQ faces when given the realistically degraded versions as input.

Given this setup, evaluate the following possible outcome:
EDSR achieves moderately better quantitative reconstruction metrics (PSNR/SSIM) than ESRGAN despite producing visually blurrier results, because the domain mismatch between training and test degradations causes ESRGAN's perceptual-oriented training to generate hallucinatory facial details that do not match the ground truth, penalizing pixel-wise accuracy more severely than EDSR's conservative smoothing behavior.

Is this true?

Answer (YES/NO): NO